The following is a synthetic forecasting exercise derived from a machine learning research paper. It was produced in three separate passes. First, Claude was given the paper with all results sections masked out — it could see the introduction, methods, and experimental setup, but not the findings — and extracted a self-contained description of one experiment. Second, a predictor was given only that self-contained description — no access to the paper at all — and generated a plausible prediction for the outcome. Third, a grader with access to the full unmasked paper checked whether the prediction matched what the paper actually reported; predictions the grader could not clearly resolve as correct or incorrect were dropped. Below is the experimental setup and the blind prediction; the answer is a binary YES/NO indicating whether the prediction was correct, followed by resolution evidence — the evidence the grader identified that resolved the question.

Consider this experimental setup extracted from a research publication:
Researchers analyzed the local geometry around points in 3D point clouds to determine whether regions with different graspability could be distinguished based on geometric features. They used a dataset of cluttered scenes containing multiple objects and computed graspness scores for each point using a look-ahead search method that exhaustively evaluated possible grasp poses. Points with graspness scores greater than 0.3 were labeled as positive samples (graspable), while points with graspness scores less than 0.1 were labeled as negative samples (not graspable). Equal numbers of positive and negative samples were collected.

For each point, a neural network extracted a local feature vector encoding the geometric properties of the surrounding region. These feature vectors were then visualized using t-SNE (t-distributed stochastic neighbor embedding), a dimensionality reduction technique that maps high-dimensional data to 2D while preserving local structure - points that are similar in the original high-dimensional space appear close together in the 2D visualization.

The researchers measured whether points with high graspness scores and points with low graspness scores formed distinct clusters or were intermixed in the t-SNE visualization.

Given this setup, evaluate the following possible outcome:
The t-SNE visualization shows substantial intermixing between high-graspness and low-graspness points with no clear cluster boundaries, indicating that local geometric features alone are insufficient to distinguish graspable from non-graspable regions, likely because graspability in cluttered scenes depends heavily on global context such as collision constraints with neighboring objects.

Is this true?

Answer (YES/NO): NO